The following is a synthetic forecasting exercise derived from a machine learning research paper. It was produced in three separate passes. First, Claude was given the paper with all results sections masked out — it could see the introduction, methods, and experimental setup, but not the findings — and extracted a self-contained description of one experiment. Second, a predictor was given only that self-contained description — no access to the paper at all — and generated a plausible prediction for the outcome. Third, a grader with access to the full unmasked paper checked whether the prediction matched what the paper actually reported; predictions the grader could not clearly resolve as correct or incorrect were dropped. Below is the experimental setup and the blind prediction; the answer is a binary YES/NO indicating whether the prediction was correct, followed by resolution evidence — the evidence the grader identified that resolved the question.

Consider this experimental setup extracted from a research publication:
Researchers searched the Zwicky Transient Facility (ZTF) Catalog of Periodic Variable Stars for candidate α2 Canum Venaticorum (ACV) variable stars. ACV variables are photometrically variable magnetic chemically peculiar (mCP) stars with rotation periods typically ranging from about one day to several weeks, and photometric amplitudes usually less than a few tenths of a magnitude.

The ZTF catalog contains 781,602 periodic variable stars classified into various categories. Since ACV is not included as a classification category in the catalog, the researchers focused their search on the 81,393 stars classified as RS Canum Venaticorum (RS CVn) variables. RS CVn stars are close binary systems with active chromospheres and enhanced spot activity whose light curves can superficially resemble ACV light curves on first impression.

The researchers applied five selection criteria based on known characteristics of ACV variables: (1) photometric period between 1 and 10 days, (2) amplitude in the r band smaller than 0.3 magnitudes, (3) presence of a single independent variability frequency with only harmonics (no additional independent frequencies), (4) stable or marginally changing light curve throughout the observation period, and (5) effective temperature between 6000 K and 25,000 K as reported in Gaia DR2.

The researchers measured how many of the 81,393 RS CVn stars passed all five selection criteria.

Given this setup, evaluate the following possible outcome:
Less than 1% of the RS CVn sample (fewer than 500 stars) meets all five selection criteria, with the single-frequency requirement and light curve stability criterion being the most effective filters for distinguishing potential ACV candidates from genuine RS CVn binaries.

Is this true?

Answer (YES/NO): NO